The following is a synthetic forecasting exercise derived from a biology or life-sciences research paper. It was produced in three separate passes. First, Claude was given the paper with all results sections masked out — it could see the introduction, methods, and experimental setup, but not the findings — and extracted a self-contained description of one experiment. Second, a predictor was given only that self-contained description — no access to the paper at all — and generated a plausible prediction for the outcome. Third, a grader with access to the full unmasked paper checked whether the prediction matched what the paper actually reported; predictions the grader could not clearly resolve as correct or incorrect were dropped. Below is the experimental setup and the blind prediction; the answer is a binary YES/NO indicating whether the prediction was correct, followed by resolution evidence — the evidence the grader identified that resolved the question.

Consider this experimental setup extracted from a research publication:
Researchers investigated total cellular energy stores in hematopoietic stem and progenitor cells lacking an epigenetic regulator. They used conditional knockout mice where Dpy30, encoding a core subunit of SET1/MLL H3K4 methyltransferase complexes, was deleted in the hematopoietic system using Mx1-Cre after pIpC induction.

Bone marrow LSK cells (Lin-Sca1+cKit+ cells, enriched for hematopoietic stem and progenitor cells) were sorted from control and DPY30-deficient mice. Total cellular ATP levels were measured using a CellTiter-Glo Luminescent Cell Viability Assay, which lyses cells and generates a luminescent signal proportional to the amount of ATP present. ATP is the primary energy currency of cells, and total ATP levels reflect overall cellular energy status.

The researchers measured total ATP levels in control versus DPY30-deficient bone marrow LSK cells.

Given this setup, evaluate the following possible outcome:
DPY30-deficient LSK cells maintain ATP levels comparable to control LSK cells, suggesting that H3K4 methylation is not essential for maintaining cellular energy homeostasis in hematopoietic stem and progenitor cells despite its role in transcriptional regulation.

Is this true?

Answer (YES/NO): YES